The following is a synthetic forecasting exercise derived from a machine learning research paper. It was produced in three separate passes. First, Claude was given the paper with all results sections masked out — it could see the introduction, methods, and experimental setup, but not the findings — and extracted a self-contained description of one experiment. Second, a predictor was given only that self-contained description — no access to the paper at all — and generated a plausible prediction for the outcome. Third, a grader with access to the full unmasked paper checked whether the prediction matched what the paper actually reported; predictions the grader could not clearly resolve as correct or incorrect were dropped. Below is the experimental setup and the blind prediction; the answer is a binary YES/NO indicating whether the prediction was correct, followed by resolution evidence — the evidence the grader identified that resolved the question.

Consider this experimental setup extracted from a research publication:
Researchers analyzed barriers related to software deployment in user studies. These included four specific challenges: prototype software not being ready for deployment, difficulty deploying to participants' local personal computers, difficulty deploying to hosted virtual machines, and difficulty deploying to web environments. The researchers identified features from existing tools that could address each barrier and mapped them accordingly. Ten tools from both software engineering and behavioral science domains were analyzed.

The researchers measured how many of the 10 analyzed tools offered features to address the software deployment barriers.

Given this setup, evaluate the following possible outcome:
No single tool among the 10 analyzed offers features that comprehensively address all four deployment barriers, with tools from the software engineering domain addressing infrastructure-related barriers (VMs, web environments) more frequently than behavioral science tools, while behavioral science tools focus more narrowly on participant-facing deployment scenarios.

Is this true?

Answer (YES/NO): NO